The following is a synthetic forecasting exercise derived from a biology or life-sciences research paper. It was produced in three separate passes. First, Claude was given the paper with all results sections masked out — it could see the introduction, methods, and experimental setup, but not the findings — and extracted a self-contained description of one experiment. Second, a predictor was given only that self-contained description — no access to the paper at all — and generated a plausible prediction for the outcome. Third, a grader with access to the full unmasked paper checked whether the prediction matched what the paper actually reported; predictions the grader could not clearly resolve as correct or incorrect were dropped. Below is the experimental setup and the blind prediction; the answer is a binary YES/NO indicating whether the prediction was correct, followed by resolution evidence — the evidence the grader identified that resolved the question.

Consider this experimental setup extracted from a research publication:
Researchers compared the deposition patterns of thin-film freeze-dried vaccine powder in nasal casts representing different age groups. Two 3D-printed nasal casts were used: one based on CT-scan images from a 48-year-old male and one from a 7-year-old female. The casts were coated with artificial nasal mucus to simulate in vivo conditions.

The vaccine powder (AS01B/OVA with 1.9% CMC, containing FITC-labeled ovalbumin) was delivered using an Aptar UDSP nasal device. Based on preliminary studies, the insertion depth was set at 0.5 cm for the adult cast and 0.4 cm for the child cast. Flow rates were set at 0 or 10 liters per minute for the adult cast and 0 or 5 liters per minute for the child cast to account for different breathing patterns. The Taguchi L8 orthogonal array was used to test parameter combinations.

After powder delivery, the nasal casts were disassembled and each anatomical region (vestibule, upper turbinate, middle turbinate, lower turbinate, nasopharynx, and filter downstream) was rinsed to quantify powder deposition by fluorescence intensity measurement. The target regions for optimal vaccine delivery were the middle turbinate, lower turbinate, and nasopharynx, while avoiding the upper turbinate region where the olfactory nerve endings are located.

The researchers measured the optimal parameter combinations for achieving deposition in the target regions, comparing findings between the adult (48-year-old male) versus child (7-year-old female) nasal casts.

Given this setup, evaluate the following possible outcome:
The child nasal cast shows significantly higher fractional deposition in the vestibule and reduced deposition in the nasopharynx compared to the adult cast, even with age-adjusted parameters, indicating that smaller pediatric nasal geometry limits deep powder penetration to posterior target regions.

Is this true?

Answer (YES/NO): NO